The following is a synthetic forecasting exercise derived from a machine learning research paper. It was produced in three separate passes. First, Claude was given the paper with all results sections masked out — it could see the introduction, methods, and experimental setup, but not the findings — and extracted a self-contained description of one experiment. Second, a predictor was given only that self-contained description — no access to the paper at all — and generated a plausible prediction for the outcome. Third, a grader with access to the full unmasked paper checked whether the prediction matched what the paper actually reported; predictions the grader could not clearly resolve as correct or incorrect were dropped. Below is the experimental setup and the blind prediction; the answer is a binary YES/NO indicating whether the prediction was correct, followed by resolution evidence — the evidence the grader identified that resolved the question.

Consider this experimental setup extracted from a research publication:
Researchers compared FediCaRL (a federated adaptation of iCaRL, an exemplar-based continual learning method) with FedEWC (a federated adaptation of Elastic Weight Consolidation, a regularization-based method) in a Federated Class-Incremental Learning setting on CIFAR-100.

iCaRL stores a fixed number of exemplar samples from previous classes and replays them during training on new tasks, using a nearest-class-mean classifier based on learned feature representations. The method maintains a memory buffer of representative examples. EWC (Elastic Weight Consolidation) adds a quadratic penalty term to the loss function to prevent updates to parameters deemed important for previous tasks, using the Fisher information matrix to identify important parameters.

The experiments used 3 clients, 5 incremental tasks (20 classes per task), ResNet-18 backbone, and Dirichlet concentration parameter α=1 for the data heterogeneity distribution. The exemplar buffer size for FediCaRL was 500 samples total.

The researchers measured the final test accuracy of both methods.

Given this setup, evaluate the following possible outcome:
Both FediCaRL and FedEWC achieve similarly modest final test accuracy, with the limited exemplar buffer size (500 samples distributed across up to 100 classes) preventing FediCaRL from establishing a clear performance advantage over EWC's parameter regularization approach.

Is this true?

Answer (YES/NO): NO